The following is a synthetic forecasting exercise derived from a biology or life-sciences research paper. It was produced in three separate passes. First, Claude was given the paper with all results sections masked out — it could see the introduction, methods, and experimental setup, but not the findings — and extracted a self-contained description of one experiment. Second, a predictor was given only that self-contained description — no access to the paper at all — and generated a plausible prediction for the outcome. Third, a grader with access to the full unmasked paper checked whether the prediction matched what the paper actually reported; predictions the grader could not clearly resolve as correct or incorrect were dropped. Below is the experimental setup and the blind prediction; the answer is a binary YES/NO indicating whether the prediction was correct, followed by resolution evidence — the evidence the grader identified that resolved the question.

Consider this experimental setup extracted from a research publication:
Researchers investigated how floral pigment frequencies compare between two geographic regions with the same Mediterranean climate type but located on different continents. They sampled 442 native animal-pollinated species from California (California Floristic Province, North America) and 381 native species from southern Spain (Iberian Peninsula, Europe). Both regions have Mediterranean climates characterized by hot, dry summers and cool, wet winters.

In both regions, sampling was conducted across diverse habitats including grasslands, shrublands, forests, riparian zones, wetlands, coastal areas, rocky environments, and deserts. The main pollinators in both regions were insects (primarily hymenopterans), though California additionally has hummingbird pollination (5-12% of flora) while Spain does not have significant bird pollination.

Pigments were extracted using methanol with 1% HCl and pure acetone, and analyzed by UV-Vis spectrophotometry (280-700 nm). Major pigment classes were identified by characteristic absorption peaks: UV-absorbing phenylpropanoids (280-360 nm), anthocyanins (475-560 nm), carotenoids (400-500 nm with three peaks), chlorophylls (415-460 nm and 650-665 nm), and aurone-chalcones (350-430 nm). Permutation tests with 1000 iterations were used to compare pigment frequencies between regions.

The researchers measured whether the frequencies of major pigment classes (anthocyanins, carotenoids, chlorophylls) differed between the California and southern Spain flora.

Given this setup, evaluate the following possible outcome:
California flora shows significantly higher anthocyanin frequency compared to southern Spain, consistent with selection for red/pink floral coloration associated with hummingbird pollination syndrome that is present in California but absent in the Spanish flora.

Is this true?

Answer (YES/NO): NO